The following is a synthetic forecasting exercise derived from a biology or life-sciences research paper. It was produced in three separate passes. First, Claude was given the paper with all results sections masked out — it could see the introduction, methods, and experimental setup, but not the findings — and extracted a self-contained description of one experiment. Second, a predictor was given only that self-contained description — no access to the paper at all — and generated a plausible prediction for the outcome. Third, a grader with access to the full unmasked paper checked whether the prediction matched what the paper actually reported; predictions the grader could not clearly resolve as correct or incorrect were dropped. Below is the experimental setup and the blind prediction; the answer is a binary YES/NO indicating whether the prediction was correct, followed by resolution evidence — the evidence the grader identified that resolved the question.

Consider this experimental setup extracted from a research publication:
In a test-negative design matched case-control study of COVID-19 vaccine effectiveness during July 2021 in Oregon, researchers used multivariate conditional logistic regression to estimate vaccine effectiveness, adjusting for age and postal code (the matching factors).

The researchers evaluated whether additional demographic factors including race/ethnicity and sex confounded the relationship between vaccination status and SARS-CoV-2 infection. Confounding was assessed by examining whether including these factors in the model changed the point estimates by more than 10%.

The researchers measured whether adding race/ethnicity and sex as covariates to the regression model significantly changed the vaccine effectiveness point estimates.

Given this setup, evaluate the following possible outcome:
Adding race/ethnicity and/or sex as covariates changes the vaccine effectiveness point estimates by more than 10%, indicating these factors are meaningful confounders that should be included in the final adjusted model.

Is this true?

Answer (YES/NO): NO